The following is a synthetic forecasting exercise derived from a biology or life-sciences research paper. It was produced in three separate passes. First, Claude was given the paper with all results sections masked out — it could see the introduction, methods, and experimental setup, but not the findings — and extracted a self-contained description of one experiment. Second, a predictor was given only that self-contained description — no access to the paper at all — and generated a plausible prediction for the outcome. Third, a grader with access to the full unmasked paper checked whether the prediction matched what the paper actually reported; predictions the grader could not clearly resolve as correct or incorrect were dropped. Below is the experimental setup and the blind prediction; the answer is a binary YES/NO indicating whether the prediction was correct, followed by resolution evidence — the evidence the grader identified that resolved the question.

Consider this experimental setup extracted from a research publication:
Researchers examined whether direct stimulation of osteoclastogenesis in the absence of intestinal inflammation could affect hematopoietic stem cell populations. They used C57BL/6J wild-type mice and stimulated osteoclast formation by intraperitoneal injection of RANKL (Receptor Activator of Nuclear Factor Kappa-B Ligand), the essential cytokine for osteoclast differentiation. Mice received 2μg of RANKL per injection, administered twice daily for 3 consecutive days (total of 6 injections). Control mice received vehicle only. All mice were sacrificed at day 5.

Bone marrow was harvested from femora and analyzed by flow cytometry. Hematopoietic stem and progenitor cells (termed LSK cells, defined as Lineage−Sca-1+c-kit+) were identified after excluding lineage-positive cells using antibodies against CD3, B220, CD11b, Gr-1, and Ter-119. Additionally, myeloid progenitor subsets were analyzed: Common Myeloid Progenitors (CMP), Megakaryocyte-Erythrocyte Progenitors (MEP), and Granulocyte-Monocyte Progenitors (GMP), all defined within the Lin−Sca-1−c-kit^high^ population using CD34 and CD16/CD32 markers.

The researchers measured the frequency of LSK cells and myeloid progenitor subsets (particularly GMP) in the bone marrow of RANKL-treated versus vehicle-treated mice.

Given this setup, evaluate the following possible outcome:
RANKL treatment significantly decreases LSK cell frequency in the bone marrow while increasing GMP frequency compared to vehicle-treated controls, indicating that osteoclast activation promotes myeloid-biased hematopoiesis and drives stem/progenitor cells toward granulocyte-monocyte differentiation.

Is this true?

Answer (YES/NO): NO